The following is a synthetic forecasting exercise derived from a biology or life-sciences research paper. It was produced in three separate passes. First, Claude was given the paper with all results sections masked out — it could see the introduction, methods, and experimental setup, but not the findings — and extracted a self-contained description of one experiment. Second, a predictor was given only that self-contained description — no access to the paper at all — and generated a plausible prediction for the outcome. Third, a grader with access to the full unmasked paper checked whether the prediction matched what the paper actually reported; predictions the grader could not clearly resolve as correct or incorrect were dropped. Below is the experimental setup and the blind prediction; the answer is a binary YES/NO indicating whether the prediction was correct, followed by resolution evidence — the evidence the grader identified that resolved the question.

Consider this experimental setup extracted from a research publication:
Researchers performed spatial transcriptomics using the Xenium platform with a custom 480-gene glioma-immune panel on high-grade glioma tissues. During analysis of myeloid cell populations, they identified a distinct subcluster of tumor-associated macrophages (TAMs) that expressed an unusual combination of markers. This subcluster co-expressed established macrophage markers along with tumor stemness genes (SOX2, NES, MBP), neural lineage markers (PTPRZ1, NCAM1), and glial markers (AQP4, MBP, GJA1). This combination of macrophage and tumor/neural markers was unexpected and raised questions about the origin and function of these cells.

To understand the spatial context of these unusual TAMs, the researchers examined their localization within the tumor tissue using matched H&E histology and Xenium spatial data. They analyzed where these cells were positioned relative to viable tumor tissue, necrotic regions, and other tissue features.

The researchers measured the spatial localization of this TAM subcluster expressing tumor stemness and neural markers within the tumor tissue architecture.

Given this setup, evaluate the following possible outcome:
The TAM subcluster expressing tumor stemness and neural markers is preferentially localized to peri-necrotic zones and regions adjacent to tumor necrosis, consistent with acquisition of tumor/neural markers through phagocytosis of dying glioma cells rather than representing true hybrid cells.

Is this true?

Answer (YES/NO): YES